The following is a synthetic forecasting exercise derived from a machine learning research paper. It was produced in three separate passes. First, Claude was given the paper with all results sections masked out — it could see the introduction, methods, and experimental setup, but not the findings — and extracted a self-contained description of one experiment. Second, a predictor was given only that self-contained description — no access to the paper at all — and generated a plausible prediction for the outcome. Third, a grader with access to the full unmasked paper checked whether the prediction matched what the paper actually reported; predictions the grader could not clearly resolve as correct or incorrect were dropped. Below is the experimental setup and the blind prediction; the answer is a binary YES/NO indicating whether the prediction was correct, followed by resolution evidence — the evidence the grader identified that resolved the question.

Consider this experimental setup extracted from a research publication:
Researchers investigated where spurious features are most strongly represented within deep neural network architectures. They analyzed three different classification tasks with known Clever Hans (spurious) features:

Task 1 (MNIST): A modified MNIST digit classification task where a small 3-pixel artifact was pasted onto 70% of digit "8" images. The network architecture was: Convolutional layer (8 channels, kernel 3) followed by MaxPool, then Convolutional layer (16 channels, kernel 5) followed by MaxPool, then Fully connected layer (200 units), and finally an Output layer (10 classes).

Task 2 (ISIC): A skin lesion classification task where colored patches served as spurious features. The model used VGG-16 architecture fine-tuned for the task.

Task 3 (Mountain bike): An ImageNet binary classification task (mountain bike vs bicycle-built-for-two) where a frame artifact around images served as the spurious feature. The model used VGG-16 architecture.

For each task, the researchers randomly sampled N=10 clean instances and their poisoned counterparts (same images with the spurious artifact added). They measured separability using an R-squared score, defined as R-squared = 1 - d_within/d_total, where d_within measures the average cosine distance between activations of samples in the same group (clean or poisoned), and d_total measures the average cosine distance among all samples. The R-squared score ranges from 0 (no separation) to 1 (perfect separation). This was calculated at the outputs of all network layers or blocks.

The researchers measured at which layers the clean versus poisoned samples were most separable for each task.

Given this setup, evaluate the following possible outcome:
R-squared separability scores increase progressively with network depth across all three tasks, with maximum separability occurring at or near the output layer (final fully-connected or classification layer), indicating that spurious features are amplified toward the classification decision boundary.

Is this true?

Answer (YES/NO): NO